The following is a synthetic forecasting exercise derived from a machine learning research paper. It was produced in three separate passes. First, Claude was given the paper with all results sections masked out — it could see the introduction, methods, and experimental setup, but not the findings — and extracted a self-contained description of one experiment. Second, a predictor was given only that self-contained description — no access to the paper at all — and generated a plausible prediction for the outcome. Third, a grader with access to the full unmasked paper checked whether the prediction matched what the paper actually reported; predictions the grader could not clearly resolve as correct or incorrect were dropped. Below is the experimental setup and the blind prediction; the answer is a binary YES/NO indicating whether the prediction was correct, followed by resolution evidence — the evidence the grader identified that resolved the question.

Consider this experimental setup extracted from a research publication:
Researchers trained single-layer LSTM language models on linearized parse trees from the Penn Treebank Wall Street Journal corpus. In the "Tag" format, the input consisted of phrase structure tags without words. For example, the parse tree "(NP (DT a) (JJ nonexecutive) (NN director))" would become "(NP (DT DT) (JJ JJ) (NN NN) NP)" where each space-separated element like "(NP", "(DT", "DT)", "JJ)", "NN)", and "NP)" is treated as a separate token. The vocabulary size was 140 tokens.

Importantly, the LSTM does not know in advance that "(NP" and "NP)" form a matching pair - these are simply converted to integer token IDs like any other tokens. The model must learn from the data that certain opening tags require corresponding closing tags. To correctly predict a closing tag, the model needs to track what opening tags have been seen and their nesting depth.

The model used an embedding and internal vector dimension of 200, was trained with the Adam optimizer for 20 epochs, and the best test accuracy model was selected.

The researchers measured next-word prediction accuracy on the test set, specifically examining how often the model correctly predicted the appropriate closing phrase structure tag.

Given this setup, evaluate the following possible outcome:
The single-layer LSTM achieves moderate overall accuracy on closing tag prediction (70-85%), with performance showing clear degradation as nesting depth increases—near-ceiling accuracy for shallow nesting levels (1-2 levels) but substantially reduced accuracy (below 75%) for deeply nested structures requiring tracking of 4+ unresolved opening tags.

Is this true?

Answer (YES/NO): NO